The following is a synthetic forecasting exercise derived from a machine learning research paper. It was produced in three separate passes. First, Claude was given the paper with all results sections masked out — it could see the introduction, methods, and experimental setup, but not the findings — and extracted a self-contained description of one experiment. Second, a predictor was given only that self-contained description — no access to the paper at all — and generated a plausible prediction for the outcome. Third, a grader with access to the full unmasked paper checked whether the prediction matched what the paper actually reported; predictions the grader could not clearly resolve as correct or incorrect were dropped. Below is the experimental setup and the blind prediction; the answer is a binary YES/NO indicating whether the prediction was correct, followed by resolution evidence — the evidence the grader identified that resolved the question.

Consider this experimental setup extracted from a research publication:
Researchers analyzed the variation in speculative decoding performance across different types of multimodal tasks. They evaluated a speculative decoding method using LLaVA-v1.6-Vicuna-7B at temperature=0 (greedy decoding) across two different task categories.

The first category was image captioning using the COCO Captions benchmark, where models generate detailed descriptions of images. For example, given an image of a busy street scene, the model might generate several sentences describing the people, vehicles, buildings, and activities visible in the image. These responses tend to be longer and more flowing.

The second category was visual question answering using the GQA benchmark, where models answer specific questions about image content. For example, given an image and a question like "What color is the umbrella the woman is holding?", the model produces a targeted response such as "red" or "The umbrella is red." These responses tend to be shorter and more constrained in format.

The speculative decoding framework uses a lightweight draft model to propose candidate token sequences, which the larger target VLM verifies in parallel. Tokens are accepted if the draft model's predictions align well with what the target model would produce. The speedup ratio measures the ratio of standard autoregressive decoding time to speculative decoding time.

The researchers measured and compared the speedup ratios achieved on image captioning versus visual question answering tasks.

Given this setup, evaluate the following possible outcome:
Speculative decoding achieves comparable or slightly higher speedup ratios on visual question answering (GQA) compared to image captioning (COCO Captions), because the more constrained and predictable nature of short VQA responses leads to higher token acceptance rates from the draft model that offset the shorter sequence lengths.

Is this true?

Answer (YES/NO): NO